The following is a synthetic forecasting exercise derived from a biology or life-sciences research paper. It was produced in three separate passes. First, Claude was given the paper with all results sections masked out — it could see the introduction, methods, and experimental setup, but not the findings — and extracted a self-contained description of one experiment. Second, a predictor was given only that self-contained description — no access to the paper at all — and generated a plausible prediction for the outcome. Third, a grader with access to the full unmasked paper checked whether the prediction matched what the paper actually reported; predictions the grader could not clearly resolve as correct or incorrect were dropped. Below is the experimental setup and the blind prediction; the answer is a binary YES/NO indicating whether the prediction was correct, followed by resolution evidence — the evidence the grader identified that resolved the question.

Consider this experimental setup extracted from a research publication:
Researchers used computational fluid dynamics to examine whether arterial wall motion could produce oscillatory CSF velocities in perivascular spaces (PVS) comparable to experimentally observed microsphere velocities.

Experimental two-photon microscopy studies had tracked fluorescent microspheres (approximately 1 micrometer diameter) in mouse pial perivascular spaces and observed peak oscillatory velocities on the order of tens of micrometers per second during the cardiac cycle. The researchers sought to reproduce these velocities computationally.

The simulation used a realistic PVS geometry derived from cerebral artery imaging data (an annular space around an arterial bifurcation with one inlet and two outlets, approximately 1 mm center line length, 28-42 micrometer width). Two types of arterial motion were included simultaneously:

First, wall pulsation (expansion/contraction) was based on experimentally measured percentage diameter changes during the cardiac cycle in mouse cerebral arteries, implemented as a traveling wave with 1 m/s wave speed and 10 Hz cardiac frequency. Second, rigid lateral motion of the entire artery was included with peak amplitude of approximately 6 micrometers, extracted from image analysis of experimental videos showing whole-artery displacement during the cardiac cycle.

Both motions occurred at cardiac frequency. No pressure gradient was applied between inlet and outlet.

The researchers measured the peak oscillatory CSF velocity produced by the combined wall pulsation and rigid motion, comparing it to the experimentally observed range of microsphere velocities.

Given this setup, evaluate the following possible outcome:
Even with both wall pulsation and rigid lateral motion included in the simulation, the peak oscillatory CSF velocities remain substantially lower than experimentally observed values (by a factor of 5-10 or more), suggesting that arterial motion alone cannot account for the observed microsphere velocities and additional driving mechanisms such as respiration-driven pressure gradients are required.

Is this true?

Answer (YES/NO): NO